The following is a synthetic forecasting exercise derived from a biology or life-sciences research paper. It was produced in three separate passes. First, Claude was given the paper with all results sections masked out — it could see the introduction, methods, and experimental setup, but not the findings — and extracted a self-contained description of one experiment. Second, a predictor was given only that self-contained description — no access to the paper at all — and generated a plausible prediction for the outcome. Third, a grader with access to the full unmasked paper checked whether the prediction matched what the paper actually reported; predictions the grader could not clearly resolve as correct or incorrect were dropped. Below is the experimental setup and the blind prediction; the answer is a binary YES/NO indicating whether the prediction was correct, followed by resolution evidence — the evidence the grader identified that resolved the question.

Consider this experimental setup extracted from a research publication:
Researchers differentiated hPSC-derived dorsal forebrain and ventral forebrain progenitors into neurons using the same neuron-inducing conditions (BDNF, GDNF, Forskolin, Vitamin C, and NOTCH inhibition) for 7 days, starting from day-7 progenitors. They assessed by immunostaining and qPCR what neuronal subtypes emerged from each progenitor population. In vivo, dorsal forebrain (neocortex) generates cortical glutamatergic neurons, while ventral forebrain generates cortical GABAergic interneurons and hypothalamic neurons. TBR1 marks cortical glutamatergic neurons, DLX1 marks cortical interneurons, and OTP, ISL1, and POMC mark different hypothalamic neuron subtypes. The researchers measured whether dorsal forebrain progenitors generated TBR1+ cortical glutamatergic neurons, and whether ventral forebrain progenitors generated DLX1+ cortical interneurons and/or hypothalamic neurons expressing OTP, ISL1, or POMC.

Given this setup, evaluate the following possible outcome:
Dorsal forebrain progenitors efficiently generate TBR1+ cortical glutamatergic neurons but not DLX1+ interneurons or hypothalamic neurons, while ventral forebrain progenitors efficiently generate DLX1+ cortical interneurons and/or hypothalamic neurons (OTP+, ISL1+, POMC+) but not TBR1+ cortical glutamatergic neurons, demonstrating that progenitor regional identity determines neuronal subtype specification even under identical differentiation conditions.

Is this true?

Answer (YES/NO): YES